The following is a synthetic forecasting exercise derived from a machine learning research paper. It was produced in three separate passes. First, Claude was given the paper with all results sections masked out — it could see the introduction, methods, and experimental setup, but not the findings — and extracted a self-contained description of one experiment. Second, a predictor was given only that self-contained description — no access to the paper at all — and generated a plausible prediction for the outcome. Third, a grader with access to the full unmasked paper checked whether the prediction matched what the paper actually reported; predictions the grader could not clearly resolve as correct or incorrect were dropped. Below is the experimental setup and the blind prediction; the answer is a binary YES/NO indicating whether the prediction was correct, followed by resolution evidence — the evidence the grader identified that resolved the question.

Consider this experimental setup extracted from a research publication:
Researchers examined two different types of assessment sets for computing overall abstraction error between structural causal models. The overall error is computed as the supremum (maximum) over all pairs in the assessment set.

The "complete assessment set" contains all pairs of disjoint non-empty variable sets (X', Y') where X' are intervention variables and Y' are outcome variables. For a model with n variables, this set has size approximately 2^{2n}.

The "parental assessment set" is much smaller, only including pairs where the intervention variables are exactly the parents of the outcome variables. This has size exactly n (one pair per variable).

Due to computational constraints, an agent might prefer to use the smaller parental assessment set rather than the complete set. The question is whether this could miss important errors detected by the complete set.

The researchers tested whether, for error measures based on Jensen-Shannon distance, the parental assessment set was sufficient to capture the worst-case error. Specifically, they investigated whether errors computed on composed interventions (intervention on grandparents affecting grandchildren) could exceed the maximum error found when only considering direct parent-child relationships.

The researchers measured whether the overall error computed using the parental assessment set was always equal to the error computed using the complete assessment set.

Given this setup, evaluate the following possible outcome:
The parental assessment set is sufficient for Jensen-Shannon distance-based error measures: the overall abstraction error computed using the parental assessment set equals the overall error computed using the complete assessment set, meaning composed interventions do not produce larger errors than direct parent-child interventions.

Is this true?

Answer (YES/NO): NO